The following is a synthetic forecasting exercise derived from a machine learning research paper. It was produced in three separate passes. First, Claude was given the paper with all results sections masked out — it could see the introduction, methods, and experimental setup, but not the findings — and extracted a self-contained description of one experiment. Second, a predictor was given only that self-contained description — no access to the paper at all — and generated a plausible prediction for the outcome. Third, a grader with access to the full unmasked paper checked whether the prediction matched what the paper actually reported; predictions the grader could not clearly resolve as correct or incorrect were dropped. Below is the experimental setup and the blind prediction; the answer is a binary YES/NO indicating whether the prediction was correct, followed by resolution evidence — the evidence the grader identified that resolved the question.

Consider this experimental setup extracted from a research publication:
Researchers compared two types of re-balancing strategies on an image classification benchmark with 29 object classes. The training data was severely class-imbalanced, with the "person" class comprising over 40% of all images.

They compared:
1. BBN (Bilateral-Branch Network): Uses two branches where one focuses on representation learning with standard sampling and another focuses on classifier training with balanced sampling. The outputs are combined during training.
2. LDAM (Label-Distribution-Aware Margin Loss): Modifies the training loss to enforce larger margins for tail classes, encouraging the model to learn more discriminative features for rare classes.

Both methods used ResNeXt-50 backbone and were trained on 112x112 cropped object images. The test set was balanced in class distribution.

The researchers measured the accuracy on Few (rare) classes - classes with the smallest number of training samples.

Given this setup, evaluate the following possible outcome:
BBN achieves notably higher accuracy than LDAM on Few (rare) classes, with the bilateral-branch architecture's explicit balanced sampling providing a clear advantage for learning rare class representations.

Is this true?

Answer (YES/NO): NO